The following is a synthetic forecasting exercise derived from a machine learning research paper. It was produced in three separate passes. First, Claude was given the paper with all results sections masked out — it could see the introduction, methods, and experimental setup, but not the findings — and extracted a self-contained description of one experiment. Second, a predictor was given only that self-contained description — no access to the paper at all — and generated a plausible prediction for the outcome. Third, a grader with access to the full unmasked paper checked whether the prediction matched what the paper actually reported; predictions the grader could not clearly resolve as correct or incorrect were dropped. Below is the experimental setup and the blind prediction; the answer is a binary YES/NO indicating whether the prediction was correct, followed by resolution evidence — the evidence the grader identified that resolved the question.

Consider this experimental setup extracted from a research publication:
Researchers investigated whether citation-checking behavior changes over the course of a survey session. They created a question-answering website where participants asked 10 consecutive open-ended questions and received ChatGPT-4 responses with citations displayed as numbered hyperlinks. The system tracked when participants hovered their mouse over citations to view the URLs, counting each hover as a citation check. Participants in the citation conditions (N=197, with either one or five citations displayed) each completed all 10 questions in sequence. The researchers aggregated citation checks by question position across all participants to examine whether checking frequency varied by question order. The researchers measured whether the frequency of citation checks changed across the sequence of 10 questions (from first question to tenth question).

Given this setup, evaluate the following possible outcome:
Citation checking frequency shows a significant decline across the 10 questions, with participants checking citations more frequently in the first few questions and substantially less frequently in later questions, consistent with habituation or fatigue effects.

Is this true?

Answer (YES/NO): NO